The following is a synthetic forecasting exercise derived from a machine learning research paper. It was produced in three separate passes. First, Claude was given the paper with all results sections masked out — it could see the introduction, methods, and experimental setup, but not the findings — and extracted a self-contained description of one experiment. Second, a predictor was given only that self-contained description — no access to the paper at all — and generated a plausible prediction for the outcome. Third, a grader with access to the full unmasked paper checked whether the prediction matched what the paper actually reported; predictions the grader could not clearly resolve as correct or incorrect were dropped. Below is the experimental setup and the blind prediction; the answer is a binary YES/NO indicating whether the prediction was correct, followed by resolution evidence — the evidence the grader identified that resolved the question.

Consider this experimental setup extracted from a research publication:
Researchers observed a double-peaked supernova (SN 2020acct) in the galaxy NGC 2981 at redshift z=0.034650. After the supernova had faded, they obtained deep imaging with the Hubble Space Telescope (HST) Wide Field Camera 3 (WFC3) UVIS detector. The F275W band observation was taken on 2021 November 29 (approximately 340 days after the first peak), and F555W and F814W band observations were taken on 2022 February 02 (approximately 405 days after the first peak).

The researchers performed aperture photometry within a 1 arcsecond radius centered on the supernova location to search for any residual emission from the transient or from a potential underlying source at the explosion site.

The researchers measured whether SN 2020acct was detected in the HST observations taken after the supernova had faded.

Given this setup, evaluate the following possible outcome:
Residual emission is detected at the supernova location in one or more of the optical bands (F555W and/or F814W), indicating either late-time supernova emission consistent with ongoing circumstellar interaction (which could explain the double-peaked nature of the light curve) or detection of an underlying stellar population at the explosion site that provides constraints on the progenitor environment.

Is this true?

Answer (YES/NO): NO